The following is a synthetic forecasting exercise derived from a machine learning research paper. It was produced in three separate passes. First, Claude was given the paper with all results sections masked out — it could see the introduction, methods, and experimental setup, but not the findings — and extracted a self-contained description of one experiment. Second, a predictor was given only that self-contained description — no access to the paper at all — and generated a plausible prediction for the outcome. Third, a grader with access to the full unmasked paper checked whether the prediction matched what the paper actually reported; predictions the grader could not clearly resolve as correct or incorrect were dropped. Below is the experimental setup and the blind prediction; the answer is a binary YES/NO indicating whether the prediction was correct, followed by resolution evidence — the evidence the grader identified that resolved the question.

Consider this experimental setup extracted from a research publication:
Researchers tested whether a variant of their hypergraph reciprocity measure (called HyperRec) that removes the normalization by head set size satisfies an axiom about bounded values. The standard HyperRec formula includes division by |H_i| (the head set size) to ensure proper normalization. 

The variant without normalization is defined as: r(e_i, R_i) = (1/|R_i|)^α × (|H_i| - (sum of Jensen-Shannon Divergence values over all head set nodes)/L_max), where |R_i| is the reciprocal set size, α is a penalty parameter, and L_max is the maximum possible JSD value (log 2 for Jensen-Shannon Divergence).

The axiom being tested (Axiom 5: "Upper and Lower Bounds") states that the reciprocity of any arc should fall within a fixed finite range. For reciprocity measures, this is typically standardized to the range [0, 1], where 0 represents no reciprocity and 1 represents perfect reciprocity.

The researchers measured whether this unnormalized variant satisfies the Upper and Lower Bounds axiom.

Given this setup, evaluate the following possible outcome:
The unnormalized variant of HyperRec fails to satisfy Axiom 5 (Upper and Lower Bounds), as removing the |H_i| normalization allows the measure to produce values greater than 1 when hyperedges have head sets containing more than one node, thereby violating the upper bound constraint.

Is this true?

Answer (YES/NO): YES